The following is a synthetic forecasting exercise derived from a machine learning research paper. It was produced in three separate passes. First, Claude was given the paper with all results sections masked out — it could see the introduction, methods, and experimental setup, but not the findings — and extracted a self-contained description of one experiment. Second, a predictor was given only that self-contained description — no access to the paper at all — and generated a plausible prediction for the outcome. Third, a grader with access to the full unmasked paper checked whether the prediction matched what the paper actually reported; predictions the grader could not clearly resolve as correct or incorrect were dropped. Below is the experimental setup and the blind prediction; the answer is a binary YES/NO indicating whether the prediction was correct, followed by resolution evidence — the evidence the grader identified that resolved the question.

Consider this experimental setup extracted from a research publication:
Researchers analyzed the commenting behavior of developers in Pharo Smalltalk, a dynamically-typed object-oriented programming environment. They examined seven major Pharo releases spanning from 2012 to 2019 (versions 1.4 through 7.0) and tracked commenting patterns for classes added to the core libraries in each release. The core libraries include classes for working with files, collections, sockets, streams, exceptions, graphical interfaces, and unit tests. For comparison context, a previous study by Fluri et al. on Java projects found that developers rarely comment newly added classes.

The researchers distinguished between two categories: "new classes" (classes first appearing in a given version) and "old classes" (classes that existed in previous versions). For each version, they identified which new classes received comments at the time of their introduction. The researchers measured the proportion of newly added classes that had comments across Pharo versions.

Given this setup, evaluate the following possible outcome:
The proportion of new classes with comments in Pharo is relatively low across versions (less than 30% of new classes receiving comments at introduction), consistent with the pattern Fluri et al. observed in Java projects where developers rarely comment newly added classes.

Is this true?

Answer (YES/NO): NO